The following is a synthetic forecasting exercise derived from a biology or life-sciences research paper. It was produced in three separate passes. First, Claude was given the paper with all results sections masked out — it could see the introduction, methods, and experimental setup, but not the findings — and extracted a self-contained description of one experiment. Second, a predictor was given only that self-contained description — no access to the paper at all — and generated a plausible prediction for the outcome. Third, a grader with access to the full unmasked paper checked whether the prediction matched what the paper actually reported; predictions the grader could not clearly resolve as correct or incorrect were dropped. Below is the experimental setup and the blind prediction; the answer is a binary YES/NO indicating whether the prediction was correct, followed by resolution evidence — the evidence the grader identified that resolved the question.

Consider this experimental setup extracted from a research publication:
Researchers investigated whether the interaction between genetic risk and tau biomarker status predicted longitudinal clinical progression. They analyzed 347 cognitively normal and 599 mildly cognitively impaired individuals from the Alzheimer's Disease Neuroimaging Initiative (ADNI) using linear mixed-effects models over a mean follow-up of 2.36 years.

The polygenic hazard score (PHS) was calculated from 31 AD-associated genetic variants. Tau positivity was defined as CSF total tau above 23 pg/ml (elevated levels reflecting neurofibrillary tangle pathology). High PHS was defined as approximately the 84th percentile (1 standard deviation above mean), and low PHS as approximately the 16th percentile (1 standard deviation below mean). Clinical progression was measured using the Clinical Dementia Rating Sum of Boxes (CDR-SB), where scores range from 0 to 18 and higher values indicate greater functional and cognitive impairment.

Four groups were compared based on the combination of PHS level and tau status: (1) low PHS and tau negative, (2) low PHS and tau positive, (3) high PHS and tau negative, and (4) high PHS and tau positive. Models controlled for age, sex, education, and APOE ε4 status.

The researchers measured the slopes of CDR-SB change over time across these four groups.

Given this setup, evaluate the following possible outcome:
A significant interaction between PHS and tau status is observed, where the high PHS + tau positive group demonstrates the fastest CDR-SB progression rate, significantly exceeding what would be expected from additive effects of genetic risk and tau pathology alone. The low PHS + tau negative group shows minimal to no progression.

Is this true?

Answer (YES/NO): YES